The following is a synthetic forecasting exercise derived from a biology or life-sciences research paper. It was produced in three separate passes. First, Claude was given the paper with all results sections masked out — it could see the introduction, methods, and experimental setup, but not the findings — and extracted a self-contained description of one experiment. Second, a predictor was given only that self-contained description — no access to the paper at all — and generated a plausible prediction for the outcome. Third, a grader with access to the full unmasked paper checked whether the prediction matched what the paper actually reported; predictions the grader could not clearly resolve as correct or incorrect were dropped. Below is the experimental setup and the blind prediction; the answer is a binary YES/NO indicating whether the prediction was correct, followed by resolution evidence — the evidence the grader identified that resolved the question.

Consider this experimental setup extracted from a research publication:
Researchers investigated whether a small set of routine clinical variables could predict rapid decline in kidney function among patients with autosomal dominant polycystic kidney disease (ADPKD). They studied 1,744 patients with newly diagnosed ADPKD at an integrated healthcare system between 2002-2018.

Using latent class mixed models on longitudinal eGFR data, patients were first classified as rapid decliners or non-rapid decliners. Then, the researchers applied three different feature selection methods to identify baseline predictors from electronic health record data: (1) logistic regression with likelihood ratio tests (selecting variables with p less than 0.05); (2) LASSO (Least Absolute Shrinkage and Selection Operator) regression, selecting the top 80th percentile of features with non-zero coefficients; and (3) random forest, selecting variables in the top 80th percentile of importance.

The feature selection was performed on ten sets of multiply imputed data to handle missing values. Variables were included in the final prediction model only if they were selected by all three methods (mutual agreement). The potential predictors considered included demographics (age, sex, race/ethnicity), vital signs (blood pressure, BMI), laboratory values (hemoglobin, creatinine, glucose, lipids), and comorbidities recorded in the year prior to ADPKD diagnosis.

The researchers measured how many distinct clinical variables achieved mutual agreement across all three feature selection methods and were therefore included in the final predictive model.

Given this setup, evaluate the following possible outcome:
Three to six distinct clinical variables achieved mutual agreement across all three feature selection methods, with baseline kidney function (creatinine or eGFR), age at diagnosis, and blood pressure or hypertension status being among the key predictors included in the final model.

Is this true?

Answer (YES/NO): NO